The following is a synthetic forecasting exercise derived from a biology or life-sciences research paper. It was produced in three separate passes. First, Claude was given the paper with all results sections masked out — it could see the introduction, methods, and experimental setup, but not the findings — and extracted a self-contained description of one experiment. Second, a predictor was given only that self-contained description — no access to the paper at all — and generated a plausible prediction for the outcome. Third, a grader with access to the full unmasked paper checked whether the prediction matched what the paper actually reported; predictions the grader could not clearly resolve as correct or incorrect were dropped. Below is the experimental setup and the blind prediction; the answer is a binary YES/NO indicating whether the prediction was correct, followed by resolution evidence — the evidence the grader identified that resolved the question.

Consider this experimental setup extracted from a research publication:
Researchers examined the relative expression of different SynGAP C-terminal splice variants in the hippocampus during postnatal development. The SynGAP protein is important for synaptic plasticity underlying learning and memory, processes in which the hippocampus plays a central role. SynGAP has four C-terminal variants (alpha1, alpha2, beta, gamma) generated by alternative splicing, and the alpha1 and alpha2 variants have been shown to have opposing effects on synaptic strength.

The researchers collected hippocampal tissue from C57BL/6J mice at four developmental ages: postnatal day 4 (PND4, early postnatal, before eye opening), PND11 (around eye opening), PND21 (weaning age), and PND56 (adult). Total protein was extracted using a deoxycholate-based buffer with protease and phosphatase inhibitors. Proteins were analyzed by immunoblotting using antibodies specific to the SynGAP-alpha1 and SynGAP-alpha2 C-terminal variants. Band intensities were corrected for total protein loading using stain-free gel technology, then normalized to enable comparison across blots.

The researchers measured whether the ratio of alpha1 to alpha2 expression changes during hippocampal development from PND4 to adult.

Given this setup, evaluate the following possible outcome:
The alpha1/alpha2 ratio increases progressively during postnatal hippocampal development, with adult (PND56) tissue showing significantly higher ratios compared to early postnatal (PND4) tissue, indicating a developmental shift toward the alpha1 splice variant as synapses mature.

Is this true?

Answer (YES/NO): YES